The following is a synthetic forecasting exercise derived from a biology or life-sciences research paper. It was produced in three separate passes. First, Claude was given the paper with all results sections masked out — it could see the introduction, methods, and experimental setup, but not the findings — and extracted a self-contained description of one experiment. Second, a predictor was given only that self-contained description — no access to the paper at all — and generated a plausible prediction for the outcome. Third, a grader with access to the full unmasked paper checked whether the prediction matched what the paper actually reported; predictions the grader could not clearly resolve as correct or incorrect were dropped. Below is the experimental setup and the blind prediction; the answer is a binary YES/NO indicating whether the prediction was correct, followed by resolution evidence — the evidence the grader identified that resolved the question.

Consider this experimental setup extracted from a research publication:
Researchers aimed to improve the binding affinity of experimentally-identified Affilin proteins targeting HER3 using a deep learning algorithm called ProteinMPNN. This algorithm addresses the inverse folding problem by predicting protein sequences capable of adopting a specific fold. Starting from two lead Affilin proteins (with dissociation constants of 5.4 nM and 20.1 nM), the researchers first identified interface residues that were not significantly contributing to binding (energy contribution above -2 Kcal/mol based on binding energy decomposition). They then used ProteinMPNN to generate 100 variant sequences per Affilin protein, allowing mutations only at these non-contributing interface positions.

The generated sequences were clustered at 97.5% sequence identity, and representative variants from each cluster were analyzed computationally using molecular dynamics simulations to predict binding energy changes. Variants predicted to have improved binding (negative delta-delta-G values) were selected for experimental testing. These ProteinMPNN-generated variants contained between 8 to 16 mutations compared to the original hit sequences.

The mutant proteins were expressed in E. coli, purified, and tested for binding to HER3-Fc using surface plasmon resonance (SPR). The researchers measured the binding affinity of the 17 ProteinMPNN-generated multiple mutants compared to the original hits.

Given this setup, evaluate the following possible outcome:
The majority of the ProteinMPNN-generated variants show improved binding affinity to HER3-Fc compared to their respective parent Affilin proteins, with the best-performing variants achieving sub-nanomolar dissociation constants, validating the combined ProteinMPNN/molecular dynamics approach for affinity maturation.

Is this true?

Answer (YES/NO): NO